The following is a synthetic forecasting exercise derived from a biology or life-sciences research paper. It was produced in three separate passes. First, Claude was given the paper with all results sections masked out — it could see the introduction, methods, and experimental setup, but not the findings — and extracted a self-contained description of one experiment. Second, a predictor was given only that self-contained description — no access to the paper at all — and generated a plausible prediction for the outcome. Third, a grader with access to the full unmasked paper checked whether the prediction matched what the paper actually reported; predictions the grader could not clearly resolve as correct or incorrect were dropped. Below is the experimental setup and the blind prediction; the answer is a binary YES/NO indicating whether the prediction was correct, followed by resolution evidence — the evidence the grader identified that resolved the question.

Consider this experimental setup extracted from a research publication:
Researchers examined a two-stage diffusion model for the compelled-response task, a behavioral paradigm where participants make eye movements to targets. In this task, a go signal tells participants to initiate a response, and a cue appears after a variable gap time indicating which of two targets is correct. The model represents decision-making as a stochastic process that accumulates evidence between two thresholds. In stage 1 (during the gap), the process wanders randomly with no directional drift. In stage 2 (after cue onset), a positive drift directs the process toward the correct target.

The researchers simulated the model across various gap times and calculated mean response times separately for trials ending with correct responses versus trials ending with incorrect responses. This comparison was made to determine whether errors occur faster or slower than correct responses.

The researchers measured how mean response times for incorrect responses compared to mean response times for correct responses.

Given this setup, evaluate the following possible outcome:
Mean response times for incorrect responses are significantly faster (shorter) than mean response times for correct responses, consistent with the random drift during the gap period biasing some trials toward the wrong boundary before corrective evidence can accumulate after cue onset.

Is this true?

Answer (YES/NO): YES